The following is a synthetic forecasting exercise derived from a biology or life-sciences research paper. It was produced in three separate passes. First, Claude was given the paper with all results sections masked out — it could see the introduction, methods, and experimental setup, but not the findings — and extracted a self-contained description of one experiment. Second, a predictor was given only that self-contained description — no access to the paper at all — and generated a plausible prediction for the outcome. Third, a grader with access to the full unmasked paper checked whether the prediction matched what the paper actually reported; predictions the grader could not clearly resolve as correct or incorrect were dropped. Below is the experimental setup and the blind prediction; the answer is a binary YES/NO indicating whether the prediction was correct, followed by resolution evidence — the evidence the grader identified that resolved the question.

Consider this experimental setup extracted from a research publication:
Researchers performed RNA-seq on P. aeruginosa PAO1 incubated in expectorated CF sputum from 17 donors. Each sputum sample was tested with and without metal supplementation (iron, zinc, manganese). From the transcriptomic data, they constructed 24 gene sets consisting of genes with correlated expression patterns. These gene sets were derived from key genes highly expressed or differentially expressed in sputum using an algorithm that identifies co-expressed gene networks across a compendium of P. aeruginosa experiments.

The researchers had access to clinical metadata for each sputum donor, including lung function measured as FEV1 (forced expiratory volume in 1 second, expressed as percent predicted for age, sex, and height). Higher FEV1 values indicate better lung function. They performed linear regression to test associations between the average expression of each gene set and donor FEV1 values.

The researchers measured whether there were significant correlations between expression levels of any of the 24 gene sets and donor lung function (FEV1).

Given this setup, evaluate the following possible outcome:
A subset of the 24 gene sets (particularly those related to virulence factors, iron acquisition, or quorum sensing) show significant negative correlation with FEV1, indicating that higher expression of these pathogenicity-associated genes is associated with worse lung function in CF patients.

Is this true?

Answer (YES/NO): NO